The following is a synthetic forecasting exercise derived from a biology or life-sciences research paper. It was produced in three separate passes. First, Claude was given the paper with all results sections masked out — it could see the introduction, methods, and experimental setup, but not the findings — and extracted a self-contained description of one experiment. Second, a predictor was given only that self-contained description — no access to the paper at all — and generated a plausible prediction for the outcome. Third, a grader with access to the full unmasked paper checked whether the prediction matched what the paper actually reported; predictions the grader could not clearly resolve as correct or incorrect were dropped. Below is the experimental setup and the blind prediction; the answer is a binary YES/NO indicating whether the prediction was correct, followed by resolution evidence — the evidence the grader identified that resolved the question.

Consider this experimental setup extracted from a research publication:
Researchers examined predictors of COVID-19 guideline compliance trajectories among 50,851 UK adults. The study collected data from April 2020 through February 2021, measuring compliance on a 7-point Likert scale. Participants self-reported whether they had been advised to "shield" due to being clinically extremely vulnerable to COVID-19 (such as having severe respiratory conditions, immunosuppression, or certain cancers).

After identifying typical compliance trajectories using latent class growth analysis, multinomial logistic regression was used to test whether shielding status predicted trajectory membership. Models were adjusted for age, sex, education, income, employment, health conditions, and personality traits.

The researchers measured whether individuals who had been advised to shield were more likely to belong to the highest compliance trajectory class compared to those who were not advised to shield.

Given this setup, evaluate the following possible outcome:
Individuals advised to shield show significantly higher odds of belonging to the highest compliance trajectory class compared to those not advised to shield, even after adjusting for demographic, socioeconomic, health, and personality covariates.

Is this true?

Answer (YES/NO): NO